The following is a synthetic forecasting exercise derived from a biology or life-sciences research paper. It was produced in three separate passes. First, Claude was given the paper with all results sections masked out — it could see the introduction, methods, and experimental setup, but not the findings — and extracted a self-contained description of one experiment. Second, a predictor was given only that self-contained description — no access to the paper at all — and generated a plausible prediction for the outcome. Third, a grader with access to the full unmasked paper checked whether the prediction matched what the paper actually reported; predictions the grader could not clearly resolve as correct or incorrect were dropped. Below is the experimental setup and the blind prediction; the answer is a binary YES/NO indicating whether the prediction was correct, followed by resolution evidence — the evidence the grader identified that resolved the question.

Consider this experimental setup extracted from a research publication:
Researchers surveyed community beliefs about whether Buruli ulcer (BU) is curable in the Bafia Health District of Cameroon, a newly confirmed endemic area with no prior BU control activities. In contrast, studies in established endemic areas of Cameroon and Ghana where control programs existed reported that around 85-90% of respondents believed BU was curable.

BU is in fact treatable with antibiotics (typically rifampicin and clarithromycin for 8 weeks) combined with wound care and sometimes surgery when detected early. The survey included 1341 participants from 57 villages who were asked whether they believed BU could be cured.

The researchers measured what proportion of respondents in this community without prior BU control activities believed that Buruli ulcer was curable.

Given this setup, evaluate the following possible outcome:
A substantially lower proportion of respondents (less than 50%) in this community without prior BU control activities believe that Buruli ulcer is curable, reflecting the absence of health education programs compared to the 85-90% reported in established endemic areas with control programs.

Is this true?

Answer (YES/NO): YES